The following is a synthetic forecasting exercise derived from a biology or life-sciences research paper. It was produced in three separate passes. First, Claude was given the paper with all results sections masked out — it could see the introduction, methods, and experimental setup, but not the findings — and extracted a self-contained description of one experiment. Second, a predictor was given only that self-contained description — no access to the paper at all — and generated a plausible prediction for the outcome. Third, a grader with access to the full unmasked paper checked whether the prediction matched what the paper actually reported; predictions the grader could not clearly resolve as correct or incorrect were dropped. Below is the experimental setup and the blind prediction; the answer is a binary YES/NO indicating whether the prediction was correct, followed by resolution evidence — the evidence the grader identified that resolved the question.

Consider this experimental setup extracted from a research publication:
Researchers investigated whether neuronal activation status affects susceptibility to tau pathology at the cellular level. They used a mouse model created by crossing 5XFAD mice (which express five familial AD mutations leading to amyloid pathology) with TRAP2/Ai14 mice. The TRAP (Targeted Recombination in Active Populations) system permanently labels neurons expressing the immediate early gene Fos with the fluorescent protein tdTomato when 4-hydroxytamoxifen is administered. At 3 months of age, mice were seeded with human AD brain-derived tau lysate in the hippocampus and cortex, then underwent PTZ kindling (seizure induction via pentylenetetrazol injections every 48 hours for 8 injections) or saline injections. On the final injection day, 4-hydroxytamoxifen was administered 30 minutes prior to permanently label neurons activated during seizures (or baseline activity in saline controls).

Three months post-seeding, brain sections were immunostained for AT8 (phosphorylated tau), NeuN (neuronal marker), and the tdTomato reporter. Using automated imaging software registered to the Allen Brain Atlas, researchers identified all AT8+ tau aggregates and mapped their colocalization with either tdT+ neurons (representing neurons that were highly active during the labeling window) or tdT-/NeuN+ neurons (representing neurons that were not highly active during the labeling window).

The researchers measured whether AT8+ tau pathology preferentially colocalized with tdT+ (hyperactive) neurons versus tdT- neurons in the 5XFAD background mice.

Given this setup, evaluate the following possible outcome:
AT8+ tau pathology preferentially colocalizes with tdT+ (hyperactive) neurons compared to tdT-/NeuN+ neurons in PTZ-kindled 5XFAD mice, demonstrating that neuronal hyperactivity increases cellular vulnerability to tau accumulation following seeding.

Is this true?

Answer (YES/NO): YES